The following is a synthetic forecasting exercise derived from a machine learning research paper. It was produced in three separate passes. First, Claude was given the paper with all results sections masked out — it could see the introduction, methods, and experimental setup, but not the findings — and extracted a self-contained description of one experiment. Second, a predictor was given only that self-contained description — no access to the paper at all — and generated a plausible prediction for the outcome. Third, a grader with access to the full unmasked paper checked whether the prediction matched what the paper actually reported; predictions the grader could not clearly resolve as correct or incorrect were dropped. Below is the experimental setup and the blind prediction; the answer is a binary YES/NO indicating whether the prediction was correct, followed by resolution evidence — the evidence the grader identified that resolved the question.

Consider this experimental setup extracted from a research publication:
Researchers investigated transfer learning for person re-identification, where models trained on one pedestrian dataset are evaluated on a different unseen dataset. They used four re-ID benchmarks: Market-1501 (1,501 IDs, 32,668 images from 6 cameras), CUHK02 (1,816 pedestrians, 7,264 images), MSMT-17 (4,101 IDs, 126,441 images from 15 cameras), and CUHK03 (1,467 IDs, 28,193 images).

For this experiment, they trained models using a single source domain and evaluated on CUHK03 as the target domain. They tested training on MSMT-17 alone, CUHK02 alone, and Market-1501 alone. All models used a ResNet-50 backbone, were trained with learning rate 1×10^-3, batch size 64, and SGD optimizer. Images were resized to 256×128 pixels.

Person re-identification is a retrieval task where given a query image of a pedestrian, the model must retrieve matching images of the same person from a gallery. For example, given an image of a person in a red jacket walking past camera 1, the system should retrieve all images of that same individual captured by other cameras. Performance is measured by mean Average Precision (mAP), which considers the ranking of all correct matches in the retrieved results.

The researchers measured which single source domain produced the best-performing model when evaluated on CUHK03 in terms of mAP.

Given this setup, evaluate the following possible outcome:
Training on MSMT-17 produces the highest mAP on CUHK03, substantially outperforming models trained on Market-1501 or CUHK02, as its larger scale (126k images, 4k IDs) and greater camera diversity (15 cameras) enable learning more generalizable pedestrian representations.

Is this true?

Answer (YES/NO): NO